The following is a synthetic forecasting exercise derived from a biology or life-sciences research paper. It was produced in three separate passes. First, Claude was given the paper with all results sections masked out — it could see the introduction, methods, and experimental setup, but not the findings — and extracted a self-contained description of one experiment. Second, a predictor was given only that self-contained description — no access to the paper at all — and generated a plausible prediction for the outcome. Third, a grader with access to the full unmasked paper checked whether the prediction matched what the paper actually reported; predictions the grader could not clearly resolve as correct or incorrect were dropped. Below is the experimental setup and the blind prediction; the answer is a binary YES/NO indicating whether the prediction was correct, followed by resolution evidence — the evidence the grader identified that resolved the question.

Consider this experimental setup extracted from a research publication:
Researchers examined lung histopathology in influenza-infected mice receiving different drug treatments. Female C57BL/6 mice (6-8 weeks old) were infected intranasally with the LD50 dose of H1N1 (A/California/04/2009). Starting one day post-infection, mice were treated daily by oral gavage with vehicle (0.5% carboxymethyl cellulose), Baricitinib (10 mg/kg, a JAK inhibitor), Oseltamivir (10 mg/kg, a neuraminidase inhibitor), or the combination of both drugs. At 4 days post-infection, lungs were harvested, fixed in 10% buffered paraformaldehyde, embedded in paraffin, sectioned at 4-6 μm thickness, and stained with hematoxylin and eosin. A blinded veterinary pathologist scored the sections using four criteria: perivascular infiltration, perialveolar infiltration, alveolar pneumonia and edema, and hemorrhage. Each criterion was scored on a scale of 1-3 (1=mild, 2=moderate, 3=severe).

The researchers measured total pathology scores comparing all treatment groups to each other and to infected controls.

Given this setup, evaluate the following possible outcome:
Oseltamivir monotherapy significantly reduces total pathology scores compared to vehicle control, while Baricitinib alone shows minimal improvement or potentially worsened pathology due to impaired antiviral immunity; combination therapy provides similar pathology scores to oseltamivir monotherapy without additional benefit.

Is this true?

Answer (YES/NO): NO